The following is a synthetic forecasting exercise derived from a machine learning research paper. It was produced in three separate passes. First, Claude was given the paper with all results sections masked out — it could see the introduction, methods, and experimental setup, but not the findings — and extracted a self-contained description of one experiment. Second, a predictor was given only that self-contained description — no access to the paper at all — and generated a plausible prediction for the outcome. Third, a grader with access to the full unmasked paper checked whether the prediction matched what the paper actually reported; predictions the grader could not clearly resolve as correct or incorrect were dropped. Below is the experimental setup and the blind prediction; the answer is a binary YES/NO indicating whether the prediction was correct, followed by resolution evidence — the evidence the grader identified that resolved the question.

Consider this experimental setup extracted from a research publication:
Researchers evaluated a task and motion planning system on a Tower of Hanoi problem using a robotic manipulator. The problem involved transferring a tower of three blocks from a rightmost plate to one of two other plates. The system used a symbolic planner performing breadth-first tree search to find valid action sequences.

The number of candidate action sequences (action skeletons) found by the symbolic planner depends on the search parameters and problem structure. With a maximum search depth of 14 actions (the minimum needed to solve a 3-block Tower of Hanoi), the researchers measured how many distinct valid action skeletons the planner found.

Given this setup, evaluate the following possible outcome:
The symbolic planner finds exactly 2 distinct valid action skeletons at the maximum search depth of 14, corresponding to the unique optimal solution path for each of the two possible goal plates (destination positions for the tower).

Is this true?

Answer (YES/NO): YES